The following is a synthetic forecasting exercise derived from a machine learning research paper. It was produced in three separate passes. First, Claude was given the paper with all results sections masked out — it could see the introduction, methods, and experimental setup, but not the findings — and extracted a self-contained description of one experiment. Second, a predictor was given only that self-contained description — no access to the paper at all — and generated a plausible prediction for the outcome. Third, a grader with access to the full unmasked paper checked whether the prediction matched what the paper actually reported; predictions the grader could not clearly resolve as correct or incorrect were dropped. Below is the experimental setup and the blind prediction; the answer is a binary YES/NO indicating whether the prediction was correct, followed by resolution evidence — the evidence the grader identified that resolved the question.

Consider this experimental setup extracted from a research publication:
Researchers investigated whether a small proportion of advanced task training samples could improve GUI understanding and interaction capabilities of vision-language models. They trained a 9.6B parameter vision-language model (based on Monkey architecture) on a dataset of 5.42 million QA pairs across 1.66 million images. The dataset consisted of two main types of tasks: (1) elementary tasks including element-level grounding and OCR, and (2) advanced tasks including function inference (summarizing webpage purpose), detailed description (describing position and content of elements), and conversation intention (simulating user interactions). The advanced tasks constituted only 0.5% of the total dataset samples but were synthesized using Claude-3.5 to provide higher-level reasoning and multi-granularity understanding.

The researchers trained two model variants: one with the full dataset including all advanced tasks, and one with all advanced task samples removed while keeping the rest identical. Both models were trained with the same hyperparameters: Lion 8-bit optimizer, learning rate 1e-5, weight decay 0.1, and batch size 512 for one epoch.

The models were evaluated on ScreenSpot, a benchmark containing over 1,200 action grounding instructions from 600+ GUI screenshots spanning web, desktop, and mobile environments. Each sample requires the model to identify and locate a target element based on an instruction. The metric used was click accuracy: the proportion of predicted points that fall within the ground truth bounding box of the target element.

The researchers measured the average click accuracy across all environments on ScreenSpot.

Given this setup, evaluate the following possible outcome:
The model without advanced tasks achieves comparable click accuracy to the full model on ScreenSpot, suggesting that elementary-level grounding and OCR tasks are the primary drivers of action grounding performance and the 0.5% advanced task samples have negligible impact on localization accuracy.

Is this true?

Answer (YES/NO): NO